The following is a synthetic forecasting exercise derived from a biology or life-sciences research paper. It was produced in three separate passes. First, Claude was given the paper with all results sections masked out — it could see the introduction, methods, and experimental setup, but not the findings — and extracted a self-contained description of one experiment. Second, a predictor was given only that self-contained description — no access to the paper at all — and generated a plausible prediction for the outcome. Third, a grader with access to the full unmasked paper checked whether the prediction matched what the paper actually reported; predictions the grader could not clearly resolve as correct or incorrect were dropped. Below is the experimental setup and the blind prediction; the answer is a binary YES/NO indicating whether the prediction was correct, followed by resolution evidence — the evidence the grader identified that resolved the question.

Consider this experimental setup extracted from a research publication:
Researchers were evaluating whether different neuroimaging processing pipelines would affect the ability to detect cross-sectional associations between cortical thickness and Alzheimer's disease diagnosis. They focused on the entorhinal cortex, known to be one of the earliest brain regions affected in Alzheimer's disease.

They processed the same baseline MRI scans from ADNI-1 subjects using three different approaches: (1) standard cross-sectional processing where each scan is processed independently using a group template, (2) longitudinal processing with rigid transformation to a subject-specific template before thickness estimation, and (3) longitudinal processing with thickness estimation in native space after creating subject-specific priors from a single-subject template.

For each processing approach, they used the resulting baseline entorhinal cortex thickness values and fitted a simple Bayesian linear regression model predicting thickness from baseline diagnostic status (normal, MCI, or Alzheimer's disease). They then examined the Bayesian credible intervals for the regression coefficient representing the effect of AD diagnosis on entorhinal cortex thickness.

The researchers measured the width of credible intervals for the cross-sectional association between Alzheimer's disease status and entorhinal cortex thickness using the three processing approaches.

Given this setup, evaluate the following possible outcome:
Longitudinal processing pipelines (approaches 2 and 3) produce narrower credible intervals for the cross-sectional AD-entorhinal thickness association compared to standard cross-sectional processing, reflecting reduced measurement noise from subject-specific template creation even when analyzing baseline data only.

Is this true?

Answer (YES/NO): NO